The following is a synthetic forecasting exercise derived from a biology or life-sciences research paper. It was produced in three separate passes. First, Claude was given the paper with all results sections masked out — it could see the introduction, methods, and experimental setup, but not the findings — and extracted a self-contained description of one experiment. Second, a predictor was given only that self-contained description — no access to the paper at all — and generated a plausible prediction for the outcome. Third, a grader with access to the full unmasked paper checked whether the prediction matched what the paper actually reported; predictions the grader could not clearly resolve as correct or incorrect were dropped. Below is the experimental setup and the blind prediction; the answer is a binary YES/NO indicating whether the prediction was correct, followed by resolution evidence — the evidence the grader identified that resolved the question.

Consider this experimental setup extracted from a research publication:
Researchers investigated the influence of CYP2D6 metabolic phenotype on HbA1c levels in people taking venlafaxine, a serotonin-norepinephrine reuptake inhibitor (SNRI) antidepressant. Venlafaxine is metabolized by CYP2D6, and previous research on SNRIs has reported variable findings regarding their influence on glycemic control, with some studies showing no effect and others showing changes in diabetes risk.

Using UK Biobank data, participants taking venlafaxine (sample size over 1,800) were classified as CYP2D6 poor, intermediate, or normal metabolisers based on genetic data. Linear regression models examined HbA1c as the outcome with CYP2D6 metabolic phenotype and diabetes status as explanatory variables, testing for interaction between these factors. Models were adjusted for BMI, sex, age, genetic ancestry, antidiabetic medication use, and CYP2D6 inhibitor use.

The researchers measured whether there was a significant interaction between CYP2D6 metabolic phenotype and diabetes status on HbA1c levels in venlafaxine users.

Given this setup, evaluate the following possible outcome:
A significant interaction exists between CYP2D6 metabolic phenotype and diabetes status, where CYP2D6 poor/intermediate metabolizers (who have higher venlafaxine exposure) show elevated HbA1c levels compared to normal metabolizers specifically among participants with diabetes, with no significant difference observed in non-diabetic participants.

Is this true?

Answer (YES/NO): YES